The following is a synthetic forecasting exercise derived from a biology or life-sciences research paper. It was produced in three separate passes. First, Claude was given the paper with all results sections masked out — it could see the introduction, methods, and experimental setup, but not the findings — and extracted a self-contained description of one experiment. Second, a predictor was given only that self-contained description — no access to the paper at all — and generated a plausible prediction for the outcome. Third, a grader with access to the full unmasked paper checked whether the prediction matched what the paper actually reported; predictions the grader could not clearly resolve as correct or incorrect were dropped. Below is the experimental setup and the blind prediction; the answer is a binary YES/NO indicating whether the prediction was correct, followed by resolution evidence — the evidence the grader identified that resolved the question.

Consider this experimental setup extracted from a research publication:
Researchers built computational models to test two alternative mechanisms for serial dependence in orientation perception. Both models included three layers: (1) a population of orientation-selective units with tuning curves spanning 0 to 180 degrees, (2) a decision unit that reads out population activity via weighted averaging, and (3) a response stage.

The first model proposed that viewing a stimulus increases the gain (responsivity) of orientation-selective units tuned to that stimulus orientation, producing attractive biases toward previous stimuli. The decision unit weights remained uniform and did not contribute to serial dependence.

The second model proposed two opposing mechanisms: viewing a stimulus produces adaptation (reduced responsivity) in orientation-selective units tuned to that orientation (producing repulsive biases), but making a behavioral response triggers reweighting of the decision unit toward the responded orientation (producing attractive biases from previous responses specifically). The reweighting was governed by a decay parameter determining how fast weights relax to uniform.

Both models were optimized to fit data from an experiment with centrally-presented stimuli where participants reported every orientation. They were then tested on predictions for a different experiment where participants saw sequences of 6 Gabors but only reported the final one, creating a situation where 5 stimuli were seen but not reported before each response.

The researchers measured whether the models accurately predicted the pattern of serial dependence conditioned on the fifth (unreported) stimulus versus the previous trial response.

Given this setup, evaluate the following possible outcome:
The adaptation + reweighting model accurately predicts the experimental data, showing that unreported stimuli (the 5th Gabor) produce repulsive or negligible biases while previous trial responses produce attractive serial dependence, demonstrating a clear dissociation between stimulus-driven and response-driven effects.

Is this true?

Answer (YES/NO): YES